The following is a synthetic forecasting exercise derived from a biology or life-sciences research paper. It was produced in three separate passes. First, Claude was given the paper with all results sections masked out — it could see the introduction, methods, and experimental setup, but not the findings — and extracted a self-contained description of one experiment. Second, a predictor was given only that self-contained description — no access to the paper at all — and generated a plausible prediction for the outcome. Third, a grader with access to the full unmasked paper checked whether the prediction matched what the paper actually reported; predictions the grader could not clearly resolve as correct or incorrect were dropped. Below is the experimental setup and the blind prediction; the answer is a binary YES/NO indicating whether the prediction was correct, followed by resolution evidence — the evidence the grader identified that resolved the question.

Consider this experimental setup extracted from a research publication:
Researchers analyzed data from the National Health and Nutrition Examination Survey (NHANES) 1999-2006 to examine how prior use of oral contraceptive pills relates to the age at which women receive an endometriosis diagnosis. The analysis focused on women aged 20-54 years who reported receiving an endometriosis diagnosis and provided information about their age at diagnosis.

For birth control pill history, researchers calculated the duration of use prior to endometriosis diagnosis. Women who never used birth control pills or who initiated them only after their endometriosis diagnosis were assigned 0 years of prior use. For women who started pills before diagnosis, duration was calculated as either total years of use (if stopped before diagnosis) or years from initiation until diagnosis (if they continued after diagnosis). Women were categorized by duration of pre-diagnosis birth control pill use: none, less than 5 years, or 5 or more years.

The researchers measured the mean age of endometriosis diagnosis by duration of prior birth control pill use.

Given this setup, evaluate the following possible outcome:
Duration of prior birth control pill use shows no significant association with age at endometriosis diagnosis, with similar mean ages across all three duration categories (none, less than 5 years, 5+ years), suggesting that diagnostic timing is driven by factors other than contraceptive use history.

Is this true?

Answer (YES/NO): NO